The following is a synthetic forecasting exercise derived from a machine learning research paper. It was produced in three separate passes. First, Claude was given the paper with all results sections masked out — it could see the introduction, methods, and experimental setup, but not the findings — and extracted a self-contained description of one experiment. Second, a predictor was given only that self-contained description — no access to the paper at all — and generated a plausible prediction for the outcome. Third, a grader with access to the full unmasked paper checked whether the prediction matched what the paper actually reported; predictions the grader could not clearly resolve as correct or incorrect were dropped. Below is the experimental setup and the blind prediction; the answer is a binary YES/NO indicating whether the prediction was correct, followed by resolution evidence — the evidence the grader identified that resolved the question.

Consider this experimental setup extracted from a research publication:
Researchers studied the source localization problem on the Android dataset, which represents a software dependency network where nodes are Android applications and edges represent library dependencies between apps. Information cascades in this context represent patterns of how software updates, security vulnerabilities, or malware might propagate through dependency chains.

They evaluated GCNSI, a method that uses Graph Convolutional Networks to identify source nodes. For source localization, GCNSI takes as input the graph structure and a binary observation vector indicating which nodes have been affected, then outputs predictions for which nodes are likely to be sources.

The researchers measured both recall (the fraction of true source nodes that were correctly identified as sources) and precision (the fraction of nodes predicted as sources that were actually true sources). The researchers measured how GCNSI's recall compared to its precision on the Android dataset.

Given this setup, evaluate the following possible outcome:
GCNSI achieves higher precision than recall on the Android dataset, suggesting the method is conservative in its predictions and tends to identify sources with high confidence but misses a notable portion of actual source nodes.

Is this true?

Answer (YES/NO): NO